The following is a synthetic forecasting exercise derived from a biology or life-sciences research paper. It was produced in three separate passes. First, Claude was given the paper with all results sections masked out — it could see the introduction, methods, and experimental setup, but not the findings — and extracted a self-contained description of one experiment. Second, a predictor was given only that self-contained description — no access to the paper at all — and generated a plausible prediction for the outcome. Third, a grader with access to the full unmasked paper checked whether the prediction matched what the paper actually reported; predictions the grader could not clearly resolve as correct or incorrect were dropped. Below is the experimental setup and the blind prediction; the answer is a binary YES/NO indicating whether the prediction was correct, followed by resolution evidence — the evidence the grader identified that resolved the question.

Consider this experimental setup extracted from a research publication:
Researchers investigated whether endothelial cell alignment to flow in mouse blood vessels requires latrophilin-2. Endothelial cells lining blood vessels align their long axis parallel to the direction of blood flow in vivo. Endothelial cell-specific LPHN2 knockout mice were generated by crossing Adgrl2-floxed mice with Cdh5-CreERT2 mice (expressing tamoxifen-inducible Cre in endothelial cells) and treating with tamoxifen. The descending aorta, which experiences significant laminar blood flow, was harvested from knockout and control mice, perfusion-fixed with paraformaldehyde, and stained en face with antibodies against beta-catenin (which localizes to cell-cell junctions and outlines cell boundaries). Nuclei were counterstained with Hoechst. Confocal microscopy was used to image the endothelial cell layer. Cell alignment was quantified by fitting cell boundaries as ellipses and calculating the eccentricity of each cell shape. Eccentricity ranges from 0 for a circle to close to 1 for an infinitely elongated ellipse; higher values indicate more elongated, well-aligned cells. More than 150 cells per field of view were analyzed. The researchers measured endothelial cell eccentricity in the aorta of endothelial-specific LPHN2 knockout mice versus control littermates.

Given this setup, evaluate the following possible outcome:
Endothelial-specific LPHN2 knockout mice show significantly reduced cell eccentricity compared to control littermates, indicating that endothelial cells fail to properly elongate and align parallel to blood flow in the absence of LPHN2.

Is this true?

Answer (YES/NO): YES